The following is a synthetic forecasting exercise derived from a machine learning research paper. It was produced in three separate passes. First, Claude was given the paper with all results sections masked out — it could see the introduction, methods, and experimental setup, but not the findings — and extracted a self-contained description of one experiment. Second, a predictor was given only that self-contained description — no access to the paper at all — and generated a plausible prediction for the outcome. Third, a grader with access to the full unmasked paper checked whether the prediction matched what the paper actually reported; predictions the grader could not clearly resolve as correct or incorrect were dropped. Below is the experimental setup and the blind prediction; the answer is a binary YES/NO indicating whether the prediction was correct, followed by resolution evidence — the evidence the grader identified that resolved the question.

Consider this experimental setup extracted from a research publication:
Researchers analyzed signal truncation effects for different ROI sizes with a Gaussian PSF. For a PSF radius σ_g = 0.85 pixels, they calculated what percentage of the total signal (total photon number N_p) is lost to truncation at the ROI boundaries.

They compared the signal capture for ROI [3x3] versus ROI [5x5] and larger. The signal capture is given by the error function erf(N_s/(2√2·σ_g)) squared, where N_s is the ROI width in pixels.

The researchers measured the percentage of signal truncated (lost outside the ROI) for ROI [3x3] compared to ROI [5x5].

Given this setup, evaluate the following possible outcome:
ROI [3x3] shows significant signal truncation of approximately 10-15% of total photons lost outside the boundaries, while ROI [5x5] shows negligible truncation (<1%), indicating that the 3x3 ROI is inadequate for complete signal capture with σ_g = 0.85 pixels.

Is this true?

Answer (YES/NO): YES